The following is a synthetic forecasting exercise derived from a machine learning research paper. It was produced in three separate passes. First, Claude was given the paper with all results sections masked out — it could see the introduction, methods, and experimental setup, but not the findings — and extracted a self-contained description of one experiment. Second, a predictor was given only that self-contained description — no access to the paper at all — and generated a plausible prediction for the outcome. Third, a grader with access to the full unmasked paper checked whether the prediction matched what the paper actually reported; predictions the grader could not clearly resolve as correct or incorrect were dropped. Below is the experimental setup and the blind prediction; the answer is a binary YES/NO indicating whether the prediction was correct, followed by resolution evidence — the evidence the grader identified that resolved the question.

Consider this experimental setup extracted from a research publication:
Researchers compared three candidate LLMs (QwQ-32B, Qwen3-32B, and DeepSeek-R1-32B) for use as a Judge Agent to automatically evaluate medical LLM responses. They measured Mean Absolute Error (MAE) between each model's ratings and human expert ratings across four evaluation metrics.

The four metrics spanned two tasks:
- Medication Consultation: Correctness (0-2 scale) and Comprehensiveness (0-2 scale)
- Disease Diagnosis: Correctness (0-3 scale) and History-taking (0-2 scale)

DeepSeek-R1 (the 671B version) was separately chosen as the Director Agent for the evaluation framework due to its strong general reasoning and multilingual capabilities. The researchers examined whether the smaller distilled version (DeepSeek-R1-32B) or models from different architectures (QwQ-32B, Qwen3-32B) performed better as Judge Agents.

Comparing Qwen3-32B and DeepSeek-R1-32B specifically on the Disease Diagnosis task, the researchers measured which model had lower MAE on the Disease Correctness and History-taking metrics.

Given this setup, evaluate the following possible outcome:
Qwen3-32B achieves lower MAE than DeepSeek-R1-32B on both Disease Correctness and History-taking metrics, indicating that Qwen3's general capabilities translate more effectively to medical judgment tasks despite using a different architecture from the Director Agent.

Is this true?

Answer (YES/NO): NO